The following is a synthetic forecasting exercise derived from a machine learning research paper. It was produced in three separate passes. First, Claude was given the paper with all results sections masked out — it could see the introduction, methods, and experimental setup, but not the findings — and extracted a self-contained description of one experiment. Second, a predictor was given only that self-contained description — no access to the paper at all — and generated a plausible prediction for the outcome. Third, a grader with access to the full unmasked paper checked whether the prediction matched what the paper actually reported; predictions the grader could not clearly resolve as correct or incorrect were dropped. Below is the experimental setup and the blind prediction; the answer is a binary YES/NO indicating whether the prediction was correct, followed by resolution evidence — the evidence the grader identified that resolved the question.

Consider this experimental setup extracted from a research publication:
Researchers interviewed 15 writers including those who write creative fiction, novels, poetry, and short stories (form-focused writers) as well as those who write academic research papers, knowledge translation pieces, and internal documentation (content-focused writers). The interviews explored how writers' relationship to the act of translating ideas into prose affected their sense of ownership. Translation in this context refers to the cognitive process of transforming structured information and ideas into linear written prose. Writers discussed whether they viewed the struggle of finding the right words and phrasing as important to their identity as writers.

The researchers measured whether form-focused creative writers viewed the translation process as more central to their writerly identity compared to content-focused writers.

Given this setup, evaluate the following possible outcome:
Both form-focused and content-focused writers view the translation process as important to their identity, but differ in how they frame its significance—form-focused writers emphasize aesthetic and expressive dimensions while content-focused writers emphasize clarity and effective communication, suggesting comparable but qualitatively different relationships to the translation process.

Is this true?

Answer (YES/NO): NO